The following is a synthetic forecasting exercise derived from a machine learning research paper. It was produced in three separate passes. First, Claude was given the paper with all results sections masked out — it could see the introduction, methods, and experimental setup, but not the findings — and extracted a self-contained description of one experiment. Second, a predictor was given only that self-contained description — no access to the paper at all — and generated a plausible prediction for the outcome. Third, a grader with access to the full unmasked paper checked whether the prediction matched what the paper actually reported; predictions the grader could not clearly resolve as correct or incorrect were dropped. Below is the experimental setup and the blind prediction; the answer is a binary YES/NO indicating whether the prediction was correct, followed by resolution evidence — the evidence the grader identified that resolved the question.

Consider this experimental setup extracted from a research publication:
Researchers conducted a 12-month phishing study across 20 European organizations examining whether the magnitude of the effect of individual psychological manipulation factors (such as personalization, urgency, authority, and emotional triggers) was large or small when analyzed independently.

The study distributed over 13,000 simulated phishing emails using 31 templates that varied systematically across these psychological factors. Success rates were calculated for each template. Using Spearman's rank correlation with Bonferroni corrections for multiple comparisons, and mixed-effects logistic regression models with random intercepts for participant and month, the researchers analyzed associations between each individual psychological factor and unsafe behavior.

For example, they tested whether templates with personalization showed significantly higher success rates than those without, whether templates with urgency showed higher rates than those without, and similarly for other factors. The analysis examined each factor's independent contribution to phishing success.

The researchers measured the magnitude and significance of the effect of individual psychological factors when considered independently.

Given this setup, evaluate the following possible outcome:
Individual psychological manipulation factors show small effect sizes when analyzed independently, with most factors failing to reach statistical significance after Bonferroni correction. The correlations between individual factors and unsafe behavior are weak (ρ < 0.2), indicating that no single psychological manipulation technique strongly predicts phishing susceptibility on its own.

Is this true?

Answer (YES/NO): NO